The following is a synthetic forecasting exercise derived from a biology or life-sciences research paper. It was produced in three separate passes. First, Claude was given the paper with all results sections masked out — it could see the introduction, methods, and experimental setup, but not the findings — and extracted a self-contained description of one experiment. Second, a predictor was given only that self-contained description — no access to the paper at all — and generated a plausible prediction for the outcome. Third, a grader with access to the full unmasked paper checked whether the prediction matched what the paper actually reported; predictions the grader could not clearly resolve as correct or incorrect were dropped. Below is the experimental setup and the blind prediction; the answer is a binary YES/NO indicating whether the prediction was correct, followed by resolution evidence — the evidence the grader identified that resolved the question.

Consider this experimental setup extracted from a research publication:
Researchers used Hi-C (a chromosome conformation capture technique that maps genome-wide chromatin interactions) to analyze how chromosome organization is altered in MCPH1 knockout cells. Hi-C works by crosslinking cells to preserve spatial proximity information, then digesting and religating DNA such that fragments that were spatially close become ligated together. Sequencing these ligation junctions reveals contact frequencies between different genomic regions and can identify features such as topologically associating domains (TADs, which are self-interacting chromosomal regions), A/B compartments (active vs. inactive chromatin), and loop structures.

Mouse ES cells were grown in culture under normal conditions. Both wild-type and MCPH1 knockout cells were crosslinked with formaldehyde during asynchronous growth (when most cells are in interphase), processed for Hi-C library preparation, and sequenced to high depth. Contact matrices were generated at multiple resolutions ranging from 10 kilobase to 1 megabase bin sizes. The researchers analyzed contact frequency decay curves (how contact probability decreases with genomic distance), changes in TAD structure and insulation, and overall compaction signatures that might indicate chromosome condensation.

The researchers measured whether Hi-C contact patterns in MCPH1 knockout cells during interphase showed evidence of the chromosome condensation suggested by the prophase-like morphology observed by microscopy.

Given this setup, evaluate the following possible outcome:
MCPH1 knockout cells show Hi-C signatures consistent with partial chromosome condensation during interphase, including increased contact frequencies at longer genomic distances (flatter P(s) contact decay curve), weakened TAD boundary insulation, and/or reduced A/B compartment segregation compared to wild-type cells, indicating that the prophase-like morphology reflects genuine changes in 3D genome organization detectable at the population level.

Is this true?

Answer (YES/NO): YES